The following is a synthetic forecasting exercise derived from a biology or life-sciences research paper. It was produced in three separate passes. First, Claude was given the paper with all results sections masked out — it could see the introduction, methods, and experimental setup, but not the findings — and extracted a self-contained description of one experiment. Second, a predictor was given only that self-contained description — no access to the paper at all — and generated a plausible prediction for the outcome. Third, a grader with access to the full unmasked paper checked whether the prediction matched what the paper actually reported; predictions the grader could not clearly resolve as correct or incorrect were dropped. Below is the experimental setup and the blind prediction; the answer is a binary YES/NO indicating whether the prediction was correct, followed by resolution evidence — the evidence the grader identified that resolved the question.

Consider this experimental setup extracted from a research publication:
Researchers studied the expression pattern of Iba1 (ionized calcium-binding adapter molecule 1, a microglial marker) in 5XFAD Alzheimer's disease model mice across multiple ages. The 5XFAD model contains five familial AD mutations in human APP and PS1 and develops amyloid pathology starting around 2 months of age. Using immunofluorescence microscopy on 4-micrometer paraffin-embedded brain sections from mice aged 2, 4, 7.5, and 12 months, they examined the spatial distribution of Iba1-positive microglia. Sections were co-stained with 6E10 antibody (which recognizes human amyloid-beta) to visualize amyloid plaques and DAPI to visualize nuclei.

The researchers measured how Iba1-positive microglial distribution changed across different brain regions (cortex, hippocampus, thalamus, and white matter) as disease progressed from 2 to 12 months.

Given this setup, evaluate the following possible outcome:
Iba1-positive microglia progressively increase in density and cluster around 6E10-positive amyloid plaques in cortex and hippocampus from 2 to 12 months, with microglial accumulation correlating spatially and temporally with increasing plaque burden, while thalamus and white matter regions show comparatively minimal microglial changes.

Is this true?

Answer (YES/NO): NO